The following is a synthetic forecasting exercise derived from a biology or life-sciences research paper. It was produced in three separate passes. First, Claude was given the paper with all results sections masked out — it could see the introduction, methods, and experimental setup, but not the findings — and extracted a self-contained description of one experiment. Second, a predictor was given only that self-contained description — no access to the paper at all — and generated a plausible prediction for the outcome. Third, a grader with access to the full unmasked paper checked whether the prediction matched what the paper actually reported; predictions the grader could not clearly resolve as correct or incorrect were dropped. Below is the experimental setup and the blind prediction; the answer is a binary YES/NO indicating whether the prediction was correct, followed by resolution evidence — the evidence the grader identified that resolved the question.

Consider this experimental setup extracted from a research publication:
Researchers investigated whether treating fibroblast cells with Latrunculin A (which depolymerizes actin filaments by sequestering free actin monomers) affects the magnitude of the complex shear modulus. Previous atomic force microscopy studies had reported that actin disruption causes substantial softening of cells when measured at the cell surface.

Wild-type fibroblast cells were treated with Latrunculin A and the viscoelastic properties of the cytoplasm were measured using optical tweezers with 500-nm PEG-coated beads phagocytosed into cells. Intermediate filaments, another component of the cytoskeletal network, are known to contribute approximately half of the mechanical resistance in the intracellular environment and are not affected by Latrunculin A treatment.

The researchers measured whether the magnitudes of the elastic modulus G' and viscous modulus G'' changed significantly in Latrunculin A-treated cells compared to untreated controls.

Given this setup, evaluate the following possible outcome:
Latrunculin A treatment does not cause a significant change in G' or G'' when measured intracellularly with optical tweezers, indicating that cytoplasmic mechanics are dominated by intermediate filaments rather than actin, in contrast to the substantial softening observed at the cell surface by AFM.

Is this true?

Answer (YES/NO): NO